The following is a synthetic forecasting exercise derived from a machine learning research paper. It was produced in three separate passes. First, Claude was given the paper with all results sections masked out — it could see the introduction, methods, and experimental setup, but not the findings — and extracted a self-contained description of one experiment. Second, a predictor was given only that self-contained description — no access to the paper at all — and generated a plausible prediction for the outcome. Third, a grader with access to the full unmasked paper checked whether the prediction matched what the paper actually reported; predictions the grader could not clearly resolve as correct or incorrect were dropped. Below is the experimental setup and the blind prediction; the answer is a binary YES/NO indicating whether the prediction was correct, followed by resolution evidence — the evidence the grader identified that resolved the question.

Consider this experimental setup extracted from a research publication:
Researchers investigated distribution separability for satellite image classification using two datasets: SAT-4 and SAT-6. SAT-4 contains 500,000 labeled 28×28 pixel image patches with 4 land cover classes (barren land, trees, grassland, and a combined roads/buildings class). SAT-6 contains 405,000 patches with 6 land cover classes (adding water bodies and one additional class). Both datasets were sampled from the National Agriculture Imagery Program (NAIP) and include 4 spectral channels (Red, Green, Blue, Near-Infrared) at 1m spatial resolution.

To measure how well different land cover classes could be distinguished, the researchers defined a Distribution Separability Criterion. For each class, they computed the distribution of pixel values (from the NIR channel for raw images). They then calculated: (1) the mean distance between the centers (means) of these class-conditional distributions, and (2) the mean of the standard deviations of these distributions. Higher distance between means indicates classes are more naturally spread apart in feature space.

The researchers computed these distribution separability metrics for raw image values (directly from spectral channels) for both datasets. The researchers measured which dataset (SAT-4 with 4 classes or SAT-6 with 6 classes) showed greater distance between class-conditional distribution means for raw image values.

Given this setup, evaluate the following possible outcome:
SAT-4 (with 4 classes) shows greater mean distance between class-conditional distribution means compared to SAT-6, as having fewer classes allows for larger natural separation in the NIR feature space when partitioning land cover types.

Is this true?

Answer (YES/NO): NO